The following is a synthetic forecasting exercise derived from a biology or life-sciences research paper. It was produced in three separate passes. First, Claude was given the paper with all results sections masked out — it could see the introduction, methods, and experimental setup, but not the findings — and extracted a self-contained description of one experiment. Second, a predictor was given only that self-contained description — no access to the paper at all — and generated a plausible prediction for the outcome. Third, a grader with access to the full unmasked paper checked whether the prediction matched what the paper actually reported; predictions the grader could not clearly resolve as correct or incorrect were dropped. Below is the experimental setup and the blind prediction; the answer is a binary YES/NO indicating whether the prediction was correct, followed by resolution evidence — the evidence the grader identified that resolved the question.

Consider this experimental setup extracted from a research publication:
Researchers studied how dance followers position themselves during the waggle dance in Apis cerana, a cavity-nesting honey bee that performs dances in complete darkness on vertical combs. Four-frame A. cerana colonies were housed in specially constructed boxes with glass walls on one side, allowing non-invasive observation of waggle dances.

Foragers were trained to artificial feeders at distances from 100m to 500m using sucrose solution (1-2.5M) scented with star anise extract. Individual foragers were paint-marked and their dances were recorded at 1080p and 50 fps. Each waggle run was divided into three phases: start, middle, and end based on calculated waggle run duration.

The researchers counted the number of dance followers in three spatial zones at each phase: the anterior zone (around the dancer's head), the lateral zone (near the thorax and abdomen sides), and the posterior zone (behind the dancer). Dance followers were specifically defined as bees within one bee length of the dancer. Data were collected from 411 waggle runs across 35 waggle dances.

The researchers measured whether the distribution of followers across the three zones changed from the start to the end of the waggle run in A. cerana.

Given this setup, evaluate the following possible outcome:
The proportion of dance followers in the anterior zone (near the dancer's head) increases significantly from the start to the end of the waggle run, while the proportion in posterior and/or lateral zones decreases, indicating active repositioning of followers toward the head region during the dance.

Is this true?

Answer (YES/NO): NO